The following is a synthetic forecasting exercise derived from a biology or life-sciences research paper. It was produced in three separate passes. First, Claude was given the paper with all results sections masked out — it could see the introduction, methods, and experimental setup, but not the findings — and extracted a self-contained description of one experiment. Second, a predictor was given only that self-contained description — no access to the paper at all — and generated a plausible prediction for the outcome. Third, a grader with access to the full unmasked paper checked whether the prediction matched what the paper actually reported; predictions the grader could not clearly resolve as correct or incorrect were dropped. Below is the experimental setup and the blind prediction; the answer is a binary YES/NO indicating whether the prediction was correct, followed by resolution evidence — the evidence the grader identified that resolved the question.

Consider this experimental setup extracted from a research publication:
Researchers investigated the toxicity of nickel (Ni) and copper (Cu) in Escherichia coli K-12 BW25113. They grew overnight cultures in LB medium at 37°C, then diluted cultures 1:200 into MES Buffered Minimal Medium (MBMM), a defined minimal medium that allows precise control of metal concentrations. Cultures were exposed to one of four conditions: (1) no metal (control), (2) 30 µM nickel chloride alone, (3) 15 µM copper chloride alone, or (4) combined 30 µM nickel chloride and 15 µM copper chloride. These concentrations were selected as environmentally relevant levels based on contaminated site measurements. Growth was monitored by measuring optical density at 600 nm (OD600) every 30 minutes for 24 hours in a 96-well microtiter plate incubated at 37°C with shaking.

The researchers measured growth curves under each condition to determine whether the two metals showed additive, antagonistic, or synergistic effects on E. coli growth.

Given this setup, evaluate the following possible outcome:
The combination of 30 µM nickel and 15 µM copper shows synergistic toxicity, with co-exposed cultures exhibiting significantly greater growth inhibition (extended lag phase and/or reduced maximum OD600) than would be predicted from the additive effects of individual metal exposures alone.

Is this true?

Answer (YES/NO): YES